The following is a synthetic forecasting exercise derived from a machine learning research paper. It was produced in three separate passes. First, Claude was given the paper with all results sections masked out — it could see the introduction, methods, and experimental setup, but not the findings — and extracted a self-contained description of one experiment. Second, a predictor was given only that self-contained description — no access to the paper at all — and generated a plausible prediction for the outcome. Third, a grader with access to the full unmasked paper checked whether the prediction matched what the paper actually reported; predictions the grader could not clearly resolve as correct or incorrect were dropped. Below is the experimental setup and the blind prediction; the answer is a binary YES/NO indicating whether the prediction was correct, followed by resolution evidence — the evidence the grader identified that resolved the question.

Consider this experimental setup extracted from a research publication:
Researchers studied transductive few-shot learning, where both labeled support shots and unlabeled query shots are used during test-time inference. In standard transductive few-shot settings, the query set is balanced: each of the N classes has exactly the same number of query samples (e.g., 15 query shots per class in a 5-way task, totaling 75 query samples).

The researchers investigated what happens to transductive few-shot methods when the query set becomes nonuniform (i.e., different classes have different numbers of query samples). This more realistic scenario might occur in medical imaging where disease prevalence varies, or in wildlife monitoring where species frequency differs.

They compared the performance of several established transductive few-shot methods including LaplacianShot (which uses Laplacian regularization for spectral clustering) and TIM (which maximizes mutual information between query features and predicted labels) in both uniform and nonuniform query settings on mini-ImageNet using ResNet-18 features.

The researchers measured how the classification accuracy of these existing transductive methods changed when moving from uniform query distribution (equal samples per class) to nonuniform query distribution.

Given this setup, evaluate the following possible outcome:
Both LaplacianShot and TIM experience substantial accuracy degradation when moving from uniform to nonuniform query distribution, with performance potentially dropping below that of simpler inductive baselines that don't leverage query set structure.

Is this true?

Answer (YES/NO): NO